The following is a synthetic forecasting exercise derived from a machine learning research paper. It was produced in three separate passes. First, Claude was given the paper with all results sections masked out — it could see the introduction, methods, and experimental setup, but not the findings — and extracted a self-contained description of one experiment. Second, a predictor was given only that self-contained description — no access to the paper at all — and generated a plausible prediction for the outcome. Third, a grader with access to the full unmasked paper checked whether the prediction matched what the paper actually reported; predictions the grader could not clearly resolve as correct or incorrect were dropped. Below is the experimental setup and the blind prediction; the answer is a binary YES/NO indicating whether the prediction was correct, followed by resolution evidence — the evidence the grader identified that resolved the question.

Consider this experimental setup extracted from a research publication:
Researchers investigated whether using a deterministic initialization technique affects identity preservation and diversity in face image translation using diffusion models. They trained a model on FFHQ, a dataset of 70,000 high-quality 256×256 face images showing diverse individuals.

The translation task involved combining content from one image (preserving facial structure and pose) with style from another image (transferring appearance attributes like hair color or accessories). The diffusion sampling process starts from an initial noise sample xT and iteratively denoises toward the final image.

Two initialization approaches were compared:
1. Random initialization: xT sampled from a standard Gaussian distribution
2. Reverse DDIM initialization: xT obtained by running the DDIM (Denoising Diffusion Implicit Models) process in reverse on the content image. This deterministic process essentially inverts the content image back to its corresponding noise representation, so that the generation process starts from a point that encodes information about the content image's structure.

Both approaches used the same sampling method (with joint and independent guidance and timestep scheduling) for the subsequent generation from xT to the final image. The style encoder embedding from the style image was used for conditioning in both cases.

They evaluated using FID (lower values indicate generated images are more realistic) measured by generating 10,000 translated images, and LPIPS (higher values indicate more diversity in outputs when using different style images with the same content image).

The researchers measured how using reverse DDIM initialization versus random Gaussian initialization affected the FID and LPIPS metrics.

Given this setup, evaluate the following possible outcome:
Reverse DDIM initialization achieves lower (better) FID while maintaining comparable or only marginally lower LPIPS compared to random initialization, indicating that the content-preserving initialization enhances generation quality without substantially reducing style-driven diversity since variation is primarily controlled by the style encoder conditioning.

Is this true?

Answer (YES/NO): NO